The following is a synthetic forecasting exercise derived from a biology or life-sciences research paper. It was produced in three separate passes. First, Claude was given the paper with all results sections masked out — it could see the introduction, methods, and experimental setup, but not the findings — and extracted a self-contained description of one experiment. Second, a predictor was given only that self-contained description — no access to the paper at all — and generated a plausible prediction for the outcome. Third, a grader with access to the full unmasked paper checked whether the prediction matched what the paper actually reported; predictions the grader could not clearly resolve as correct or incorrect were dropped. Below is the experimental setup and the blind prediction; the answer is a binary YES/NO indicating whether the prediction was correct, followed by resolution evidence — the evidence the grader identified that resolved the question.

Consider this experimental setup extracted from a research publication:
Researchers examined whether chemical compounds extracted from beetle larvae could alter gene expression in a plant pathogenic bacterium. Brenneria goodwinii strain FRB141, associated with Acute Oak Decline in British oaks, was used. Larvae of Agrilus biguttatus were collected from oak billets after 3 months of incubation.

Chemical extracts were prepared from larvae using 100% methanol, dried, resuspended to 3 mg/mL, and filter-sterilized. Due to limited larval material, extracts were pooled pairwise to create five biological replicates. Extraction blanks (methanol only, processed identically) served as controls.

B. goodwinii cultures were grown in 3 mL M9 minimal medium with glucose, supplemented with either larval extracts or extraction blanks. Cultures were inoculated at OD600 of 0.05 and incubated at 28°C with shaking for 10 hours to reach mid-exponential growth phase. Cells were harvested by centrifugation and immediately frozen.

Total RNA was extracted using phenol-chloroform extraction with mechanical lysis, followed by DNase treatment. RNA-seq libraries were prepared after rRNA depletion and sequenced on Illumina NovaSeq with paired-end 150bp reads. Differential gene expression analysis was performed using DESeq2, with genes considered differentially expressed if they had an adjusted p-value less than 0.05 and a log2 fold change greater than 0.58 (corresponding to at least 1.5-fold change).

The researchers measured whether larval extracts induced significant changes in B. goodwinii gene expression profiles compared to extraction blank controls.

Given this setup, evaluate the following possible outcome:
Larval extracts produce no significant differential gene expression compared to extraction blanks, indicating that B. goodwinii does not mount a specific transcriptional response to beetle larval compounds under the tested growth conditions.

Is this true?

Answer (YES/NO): NO